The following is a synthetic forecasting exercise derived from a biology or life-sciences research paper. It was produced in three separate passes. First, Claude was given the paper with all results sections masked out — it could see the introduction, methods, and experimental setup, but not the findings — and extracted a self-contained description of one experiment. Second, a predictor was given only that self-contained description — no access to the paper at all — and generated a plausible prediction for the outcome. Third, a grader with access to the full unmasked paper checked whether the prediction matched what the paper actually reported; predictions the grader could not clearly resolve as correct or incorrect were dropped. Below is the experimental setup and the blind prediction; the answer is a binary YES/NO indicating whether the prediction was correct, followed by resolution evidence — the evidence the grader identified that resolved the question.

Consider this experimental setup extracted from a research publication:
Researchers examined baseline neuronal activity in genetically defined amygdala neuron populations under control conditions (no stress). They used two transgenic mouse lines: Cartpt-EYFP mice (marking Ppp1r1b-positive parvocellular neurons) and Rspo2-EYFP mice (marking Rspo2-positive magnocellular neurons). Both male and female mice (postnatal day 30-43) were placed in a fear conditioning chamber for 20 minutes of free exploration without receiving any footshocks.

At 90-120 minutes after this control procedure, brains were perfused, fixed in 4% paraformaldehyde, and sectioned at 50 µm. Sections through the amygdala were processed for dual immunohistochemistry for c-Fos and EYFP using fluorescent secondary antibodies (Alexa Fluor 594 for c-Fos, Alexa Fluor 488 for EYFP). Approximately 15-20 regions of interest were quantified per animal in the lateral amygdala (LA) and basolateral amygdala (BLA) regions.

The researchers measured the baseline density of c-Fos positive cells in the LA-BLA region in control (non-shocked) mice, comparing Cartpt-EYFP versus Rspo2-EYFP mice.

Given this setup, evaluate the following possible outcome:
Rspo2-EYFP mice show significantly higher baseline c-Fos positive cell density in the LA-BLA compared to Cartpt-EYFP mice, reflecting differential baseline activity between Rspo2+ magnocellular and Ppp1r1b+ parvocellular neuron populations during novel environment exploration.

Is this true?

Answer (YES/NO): NO